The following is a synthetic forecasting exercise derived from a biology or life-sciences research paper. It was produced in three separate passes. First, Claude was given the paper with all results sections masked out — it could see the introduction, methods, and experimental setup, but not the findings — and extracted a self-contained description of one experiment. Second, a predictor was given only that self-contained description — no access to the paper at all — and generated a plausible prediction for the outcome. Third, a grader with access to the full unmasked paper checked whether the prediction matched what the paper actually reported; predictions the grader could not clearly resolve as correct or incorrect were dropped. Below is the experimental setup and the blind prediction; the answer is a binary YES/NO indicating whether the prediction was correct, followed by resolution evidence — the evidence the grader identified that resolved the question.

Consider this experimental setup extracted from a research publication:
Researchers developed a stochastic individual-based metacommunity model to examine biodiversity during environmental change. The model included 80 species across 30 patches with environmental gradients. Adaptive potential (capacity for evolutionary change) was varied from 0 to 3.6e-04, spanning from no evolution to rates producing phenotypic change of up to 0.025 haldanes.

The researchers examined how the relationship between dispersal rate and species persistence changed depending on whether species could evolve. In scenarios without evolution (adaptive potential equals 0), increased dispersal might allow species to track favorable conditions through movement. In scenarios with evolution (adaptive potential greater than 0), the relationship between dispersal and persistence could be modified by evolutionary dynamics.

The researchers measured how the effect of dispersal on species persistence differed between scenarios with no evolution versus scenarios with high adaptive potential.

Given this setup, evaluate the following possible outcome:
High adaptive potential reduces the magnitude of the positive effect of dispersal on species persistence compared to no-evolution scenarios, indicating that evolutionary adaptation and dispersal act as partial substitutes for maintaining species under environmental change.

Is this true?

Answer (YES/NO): NO